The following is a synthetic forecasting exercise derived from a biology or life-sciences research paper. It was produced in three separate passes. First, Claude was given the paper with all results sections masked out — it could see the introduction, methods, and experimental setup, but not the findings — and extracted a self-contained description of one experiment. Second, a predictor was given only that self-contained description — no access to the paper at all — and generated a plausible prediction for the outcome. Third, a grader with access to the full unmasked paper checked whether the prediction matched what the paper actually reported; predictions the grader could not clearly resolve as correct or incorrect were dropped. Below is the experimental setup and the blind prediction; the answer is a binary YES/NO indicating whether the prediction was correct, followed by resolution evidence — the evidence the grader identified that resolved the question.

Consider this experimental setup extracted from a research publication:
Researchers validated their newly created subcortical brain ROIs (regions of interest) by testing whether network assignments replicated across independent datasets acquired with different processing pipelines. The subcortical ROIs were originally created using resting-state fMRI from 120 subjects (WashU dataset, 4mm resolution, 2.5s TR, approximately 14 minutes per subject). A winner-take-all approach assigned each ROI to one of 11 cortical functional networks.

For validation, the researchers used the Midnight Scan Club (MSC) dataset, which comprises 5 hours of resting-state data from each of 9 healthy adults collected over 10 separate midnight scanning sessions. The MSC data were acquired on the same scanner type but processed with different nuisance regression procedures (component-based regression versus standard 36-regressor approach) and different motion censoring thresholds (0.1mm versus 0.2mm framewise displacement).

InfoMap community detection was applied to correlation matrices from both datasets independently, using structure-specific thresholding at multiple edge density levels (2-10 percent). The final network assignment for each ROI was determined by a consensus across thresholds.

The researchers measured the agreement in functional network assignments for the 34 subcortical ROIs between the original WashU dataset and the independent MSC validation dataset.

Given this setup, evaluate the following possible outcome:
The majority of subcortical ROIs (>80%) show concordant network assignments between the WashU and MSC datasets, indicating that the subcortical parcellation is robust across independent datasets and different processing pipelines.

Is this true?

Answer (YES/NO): YES